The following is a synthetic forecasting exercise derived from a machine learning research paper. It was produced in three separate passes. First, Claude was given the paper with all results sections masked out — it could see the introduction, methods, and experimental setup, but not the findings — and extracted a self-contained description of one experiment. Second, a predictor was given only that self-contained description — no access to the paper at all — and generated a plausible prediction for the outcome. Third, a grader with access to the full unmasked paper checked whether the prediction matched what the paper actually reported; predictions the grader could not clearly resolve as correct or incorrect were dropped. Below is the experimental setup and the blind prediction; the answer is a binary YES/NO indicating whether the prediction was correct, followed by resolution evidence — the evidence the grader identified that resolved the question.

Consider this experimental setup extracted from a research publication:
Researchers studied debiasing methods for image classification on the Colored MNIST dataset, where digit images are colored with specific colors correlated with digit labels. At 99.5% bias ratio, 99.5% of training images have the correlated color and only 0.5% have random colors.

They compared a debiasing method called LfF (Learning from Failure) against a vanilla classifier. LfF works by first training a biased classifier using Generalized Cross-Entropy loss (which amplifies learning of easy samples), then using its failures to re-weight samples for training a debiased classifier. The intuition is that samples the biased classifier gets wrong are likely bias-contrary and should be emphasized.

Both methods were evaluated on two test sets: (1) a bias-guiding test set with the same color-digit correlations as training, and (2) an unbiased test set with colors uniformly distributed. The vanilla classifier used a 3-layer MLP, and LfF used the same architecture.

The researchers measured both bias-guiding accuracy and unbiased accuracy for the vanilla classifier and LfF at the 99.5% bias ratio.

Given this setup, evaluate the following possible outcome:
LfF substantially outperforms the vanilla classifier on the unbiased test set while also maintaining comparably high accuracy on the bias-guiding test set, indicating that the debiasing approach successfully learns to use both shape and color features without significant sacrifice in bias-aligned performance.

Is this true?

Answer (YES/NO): NO